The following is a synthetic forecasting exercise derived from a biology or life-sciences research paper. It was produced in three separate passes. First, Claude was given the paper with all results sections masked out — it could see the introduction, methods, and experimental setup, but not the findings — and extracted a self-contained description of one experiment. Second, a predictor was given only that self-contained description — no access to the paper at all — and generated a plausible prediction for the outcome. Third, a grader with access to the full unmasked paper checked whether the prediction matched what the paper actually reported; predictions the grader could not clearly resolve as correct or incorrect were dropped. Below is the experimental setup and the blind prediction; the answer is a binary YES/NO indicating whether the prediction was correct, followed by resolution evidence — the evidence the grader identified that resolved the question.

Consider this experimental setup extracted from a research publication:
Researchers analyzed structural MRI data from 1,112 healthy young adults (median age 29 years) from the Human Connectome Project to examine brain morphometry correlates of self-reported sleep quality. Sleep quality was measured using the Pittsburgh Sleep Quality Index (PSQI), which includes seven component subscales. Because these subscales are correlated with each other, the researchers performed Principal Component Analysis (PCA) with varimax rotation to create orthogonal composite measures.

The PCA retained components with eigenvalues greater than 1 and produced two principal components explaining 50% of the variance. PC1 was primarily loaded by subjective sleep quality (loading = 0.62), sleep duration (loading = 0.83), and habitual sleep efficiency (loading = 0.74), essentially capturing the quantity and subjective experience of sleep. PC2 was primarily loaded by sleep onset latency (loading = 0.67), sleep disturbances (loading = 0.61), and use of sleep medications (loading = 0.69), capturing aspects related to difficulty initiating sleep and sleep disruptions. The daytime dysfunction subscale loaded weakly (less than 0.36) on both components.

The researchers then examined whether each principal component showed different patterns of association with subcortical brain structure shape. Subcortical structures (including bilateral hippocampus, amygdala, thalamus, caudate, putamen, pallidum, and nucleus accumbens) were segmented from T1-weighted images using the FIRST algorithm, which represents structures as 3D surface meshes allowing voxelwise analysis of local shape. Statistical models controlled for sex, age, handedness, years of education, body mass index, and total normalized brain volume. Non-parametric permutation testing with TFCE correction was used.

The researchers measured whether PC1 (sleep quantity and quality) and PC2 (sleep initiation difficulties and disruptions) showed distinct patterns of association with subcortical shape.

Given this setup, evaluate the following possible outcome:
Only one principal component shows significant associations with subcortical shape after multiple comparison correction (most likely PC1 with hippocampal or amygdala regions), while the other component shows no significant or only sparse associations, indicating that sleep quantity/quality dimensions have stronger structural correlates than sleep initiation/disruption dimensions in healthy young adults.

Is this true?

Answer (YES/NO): NO